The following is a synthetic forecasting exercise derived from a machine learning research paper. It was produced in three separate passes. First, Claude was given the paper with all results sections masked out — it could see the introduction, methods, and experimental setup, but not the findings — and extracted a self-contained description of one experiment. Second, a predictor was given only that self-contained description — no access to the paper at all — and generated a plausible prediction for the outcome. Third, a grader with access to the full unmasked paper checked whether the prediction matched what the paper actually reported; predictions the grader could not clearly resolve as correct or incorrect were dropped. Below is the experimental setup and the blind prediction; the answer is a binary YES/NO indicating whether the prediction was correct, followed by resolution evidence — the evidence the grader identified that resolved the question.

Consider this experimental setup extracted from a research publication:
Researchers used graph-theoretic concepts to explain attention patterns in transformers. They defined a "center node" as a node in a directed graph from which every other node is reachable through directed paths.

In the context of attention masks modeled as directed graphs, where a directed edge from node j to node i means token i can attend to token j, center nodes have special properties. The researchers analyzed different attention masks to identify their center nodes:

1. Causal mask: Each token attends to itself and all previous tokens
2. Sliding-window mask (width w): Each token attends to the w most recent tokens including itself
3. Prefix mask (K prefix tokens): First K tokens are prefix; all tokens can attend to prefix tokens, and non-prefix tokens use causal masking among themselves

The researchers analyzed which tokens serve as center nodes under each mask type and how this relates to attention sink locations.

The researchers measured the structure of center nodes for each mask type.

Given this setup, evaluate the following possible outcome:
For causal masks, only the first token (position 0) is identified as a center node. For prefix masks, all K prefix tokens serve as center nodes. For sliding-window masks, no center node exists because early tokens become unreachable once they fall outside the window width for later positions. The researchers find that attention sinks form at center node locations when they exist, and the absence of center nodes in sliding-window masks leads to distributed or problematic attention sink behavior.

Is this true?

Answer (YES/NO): NO